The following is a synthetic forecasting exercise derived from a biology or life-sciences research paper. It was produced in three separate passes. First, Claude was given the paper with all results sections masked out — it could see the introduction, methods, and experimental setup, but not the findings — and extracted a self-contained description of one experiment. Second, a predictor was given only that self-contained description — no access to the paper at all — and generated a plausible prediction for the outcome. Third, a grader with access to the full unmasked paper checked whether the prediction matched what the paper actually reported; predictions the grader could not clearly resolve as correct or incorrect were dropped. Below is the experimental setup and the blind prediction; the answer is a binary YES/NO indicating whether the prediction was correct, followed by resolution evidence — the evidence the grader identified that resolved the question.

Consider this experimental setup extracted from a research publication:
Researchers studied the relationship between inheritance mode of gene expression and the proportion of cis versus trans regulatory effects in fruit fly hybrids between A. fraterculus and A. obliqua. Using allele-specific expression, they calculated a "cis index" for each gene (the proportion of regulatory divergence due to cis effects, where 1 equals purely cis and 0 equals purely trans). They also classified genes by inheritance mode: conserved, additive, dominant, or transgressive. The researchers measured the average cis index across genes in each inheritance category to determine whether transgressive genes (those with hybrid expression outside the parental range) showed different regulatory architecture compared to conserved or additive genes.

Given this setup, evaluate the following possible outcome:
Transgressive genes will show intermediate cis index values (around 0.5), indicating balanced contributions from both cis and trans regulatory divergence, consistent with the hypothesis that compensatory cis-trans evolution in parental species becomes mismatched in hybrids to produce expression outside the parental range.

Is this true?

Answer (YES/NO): NO